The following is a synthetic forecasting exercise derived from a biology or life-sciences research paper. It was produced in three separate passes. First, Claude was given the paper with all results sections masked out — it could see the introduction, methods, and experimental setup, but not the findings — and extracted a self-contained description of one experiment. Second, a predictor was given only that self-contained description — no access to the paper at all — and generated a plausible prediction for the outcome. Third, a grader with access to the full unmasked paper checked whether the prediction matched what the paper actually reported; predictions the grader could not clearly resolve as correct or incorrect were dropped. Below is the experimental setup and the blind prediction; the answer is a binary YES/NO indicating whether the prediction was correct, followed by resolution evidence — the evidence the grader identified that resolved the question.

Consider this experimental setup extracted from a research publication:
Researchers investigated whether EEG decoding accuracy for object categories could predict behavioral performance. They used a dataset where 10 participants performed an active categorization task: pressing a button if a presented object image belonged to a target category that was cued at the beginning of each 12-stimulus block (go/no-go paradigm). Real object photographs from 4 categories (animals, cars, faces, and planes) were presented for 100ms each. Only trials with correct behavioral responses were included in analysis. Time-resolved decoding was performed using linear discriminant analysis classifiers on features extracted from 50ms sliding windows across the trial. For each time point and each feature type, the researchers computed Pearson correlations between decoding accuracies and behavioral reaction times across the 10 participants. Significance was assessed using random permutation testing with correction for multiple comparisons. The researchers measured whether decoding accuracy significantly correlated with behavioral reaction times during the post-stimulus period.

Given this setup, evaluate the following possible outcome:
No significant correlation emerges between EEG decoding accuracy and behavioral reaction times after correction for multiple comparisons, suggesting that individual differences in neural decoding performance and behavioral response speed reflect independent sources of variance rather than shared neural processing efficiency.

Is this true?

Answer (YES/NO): NO